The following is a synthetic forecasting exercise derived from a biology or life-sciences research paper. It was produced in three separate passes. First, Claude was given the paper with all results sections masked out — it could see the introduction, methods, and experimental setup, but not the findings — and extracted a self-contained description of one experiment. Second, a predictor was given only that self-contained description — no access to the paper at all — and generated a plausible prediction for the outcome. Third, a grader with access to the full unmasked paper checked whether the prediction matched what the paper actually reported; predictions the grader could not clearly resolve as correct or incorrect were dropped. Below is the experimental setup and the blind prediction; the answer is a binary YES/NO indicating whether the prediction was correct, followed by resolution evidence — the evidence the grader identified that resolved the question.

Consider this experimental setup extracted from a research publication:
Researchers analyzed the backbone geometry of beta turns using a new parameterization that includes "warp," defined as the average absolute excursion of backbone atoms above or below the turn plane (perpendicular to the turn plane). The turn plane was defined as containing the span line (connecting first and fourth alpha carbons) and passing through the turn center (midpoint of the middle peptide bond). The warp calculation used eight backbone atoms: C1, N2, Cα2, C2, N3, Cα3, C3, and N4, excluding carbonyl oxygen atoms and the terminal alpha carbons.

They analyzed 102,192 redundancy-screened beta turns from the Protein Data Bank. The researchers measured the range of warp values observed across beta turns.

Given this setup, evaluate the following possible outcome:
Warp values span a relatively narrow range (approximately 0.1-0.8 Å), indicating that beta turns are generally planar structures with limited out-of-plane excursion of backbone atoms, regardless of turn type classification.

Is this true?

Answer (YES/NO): NO